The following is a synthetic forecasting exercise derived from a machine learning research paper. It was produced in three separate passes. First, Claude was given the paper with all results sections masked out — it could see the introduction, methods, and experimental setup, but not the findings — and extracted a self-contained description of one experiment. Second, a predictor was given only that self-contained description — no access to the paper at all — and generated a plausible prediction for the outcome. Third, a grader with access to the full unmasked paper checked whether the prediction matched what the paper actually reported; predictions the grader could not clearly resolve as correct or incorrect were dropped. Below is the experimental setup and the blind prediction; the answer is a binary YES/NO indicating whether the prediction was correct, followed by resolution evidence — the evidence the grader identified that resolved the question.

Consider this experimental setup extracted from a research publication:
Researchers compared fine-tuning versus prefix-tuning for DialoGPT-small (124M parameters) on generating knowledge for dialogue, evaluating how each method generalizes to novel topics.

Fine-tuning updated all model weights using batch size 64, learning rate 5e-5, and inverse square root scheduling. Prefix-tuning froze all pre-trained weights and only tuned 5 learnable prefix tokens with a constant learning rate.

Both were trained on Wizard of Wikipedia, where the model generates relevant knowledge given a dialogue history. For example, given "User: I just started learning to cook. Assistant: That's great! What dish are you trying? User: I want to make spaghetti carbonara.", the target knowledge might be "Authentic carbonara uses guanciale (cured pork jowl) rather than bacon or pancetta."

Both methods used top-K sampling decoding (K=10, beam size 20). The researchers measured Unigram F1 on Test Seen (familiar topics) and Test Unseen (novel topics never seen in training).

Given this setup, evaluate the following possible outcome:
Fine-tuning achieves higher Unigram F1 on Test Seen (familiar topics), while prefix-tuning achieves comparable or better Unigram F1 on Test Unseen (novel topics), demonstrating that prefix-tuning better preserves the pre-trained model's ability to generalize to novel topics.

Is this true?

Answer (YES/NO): NO